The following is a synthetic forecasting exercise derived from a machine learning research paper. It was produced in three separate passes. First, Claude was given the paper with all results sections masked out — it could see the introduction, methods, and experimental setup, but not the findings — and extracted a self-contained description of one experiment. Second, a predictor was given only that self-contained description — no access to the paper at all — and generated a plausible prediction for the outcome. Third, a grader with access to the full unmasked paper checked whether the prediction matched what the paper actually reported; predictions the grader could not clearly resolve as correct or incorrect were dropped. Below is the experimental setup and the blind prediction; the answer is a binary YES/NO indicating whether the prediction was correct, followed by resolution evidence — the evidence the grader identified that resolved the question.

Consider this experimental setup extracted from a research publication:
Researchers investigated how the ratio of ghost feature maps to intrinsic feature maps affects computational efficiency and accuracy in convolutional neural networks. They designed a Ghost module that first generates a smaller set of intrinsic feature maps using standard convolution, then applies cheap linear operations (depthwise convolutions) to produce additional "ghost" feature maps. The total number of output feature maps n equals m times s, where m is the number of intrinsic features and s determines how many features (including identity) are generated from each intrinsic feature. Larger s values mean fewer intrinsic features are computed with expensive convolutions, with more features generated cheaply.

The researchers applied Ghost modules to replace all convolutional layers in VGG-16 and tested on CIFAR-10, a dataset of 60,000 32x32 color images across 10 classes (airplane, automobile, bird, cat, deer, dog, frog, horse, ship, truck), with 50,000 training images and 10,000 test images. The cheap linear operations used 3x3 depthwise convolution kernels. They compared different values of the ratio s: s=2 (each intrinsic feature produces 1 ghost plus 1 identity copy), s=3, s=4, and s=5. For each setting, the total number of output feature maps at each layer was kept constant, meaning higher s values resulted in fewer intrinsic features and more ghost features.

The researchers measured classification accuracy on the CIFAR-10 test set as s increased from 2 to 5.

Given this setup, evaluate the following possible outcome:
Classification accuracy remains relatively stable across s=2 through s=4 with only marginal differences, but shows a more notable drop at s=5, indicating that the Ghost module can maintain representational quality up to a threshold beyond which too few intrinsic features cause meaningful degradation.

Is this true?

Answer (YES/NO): NO